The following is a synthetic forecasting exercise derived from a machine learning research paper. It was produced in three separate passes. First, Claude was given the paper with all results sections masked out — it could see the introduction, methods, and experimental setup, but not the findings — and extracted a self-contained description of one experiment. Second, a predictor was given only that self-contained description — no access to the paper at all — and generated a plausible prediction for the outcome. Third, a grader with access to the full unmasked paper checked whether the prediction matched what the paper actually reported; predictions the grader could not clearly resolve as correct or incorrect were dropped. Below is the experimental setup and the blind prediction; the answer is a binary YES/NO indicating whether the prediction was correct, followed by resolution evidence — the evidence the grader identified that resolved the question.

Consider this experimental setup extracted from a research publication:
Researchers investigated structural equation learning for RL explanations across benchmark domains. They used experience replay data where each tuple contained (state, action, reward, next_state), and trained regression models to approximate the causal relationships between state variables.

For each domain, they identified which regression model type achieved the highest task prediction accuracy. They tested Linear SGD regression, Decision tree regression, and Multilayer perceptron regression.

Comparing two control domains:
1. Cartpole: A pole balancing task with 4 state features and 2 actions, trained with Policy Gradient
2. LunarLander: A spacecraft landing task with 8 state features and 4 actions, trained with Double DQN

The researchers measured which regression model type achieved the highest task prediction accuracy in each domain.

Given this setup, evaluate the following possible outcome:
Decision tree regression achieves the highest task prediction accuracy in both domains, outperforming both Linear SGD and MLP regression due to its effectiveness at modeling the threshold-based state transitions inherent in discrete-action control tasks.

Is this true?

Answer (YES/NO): NO